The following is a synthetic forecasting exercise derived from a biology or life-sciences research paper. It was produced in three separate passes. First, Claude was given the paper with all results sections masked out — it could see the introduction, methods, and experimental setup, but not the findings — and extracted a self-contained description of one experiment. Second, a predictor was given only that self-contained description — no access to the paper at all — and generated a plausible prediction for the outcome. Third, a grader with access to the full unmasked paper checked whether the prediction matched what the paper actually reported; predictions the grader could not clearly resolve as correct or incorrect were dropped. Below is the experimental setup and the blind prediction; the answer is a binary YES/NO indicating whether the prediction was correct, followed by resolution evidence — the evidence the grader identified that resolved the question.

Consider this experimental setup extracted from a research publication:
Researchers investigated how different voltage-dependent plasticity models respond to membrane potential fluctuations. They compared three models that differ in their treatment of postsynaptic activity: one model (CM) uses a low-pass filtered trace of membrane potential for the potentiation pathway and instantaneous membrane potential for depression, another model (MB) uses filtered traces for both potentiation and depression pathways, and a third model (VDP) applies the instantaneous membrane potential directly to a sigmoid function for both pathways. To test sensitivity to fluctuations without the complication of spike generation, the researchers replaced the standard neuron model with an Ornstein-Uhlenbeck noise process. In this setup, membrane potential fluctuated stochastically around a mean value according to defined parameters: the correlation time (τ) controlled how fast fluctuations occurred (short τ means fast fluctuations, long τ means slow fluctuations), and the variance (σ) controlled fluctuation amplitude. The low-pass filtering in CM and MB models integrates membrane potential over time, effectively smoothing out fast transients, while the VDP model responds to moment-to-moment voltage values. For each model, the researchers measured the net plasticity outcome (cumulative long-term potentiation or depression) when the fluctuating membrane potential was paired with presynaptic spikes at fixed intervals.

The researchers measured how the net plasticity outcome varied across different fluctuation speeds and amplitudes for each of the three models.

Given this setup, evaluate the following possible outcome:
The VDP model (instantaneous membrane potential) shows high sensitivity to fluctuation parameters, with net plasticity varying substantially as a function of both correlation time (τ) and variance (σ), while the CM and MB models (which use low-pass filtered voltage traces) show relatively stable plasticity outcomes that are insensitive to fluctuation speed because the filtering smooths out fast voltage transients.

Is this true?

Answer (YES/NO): YES